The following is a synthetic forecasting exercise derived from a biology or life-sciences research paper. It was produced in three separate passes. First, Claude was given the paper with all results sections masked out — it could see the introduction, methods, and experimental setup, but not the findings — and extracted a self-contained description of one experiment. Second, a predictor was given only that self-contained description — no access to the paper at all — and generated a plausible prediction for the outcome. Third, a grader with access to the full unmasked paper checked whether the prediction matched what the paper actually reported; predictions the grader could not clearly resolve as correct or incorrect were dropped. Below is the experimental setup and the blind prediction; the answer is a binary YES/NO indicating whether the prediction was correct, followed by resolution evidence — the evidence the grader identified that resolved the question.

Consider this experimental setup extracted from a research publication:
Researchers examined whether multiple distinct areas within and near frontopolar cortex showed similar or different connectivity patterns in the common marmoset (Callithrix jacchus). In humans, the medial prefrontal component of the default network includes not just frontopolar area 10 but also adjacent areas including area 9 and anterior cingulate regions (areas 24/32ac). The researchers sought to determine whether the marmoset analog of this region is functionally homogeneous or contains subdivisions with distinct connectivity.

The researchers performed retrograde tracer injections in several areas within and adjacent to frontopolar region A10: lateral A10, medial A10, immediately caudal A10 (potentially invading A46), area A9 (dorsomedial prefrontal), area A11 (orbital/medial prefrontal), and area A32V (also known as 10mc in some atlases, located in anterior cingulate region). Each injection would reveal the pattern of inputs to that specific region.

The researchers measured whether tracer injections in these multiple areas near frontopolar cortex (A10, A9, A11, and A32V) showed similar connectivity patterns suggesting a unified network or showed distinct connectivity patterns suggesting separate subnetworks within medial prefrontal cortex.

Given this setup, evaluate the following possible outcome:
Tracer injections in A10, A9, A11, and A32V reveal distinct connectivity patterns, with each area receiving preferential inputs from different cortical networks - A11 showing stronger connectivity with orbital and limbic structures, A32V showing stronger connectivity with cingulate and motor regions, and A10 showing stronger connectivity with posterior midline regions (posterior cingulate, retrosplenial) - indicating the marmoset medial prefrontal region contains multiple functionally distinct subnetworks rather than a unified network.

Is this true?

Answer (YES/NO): NO